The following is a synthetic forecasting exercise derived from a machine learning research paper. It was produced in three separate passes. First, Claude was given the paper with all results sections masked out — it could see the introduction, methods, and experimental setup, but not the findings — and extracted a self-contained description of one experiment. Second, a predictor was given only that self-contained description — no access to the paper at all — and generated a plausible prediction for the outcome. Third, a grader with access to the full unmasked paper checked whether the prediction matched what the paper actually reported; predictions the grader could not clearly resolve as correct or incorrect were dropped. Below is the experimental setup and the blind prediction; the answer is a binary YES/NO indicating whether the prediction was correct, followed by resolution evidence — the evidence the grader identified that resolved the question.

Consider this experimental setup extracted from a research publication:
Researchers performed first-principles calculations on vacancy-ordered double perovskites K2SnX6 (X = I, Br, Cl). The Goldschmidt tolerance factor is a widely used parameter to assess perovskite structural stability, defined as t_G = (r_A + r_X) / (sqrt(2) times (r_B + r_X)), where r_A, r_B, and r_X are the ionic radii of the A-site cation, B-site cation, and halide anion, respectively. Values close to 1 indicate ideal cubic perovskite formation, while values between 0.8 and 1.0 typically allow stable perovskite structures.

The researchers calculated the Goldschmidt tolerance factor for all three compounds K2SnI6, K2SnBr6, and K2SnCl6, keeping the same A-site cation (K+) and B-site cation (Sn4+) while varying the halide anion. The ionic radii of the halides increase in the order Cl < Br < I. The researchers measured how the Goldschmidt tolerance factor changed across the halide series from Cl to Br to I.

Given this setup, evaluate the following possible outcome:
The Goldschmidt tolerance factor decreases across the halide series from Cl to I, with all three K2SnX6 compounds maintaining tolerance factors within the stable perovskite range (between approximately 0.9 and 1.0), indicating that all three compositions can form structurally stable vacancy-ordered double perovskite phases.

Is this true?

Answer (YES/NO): NO